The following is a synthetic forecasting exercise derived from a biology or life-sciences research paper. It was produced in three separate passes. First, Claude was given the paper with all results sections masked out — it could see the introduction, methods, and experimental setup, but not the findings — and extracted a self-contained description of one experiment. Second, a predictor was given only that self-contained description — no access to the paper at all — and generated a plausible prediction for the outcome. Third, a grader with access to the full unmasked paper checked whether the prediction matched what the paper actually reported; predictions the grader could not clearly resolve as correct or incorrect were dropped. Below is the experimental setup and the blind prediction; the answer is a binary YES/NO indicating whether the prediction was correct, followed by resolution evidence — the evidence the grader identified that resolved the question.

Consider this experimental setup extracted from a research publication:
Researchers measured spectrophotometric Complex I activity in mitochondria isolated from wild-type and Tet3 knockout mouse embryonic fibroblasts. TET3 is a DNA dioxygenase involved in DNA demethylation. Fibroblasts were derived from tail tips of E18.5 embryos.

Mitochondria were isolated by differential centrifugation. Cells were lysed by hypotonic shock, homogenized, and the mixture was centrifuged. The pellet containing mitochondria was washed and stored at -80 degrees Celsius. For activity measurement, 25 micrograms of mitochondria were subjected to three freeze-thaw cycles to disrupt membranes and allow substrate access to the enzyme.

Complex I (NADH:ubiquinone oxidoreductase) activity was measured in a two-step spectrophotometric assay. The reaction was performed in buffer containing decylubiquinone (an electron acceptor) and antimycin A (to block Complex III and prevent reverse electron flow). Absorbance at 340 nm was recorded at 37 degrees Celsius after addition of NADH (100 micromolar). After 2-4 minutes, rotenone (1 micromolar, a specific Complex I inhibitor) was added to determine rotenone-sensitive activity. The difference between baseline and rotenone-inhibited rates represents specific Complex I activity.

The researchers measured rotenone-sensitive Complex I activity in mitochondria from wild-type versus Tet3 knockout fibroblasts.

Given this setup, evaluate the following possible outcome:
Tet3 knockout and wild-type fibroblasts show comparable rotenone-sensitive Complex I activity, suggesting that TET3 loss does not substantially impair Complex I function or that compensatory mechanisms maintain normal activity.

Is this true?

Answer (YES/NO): YES